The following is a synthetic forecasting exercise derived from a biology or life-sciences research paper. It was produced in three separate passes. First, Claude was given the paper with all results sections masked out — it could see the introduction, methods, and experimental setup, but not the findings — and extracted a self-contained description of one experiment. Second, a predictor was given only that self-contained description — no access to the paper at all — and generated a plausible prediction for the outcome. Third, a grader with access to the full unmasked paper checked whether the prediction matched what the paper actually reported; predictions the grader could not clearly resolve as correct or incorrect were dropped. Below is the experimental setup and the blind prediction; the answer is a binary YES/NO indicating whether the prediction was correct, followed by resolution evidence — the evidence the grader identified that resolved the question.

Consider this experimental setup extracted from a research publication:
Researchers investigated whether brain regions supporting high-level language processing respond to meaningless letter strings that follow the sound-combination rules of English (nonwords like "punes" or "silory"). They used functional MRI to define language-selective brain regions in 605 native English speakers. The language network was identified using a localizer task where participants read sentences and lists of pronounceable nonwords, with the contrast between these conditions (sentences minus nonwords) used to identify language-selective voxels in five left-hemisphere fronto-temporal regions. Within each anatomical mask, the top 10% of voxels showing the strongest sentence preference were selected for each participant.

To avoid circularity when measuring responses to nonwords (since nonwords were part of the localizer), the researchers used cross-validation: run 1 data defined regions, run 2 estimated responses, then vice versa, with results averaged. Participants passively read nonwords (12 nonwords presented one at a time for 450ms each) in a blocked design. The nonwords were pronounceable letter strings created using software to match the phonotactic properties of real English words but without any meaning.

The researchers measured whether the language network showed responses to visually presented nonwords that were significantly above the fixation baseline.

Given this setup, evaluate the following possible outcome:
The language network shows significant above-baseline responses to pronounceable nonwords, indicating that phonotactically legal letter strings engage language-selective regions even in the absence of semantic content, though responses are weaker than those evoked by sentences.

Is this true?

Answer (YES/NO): YES